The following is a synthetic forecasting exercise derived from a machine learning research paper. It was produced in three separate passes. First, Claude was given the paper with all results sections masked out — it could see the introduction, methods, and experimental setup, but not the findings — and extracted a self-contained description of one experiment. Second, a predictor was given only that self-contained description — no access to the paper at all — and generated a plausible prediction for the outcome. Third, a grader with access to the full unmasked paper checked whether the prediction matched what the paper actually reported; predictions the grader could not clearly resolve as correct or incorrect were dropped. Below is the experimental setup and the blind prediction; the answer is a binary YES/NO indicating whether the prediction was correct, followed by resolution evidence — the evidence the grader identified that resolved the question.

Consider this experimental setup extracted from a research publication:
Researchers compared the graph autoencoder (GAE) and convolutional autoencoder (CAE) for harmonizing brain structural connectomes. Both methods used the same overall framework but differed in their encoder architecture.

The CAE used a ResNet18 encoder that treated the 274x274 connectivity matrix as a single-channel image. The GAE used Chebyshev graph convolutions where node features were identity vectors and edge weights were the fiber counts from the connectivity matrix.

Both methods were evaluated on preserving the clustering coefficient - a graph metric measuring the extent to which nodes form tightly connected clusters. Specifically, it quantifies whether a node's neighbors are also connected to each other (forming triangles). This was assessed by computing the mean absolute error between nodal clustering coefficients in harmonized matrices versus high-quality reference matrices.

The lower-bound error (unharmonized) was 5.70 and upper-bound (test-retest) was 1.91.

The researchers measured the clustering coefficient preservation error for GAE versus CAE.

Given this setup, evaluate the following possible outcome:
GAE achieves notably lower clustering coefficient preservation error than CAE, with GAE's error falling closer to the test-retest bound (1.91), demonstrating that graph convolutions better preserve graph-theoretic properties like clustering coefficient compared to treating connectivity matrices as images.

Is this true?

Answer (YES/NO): NO